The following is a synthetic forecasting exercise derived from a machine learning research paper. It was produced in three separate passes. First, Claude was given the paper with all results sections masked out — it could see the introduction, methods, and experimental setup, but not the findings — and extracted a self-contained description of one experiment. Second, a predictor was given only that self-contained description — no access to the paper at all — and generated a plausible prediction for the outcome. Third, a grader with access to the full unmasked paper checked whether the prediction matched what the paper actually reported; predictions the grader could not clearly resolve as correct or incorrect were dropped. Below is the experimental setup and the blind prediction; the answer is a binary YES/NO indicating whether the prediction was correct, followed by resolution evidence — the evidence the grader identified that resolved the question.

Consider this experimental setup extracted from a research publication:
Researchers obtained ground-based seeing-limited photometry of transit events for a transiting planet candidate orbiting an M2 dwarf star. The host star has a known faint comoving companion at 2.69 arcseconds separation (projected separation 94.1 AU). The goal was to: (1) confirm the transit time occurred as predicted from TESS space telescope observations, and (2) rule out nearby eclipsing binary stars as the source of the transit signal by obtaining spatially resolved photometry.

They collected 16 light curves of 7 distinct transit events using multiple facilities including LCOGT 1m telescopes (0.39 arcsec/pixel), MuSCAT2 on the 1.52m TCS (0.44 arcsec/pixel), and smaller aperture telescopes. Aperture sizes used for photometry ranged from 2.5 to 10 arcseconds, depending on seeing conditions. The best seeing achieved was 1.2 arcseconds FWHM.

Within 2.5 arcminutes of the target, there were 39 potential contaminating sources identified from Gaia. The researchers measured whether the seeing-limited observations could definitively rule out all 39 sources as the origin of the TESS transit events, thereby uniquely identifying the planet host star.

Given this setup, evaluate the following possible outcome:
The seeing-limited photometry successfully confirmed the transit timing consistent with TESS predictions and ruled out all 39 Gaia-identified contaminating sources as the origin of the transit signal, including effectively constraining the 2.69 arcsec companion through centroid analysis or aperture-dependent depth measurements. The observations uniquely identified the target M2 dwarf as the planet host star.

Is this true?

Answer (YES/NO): NO